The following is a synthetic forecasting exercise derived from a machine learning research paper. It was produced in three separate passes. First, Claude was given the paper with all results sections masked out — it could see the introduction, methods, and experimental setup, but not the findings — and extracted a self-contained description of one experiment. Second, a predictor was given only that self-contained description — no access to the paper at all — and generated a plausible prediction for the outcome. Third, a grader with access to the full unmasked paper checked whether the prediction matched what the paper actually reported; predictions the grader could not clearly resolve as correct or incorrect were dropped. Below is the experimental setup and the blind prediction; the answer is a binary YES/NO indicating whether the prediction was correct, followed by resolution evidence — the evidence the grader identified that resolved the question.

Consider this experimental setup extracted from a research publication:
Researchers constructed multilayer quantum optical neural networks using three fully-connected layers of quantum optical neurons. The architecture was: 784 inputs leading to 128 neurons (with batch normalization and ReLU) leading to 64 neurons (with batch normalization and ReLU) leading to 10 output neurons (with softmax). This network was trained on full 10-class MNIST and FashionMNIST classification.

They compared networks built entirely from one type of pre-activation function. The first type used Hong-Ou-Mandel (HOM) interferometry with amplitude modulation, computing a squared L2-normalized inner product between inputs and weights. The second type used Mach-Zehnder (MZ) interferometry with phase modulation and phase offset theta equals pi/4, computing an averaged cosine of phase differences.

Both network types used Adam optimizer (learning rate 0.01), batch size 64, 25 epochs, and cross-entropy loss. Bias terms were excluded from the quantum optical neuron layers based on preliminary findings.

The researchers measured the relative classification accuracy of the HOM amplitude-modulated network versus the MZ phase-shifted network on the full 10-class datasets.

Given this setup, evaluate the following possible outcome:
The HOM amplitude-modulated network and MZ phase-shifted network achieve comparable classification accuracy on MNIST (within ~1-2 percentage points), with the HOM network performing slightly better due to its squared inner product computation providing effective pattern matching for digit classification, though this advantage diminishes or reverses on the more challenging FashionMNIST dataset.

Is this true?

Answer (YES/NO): NO